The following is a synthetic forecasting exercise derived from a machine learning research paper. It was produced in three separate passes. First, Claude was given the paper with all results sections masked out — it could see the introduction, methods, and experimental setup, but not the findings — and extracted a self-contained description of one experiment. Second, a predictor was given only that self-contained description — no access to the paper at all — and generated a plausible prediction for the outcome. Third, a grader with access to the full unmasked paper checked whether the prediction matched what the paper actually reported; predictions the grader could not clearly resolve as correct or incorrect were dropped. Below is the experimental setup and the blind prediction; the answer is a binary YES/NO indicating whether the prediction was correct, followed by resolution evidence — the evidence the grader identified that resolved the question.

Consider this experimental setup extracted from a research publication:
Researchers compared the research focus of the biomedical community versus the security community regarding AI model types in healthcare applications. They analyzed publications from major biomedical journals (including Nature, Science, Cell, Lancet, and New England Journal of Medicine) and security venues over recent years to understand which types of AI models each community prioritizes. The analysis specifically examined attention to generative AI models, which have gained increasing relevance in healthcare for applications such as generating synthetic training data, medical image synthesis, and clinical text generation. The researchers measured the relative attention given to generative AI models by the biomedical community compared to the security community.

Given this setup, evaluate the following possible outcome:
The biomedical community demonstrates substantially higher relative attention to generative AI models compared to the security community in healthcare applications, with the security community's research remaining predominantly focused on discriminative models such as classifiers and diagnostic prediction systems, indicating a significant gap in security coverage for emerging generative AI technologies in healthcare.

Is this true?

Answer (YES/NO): YES